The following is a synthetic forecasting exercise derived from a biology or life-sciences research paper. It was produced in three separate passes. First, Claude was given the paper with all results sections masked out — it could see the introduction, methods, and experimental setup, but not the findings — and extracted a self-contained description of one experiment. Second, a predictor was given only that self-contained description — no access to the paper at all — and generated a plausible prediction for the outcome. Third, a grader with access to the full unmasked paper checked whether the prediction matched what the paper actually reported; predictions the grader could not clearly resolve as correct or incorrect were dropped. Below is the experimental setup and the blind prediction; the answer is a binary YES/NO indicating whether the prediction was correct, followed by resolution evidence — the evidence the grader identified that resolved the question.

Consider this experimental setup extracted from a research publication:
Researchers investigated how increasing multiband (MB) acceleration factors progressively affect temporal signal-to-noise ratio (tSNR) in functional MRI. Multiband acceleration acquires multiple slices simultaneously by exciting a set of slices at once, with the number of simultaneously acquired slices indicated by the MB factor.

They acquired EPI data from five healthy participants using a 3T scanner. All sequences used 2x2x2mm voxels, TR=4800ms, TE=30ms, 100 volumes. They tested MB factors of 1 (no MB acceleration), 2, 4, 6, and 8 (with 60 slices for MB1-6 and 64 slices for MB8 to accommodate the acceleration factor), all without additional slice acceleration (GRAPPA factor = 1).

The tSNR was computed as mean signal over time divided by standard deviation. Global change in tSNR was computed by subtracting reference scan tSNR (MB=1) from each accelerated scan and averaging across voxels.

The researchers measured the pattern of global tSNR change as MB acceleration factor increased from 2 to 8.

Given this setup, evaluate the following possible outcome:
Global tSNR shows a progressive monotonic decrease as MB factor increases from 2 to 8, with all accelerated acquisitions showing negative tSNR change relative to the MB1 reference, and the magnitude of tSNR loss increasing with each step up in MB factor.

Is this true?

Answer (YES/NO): NO